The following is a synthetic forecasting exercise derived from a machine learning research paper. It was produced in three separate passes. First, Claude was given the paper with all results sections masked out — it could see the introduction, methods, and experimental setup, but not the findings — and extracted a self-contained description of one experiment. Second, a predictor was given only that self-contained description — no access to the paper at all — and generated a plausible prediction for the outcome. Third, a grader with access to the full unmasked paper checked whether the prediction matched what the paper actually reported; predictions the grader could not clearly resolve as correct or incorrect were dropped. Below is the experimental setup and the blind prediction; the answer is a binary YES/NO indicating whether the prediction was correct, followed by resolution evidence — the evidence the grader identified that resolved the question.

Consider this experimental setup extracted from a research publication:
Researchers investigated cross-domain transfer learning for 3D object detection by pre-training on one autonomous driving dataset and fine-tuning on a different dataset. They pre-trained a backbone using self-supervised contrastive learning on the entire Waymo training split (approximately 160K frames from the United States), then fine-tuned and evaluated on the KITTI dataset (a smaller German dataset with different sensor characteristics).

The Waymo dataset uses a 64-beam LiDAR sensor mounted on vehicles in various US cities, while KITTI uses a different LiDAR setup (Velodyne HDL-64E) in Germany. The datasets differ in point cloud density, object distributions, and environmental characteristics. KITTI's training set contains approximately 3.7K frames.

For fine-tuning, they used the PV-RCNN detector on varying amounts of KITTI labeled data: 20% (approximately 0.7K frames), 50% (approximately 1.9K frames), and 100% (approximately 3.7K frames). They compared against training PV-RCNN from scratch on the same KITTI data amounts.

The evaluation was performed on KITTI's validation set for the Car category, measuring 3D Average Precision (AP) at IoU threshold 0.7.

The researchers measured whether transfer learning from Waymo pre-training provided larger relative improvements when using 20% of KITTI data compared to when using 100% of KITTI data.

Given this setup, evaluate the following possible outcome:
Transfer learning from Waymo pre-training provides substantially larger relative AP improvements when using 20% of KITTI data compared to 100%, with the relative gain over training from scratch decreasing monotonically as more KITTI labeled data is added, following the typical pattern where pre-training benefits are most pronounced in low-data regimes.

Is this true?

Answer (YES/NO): YES